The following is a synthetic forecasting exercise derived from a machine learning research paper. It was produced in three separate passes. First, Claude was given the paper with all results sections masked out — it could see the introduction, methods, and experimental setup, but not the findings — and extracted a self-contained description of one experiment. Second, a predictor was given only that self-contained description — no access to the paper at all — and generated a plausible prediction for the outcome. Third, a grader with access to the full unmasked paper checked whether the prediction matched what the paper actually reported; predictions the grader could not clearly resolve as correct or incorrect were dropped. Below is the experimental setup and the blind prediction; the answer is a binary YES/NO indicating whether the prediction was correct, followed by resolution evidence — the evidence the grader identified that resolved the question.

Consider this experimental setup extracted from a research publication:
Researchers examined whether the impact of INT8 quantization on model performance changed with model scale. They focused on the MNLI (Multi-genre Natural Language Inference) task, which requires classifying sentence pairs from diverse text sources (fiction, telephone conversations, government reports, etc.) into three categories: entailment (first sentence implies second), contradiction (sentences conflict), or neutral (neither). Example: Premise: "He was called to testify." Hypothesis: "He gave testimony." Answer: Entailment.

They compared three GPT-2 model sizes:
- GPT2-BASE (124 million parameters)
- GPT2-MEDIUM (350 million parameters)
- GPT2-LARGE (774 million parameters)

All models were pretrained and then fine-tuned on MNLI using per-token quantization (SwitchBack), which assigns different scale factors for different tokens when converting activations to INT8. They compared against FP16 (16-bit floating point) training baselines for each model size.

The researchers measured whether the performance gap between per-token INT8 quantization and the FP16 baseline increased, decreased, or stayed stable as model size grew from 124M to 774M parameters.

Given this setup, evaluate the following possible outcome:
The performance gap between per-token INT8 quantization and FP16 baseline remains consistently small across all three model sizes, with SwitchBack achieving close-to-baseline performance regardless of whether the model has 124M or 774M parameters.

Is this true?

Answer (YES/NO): NO